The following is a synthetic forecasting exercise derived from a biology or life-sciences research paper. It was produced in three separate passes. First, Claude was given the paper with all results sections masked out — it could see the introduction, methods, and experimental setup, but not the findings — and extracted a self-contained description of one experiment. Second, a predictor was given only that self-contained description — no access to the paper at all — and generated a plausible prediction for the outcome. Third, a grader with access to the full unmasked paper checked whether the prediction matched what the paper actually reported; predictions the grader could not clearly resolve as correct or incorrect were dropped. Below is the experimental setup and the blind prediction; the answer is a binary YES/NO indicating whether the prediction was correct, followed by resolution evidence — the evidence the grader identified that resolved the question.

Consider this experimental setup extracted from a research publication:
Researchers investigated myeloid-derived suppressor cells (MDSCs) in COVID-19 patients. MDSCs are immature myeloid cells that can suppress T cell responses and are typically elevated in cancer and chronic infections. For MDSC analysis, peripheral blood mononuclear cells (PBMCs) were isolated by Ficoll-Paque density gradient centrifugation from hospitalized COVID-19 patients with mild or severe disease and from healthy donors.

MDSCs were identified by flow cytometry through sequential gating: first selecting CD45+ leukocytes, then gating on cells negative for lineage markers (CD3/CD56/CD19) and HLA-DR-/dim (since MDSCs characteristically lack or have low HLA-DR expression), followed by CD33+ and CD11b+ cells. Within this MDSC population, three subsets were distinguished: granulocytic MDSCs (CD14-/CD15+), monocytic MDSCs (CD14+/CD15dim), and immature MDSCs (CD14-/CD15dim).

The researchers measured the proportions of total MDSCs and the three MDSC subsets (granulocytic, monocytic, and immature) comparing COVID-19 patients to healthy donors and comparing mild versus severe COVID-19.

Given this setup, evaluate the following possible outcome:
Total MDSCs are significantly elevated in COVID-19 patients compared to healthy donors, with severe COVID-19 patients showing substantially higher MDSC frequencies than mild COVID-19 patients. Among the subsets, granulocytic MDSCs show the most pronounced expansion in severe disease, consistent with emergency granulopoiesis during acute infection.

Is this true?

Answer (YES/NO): NO